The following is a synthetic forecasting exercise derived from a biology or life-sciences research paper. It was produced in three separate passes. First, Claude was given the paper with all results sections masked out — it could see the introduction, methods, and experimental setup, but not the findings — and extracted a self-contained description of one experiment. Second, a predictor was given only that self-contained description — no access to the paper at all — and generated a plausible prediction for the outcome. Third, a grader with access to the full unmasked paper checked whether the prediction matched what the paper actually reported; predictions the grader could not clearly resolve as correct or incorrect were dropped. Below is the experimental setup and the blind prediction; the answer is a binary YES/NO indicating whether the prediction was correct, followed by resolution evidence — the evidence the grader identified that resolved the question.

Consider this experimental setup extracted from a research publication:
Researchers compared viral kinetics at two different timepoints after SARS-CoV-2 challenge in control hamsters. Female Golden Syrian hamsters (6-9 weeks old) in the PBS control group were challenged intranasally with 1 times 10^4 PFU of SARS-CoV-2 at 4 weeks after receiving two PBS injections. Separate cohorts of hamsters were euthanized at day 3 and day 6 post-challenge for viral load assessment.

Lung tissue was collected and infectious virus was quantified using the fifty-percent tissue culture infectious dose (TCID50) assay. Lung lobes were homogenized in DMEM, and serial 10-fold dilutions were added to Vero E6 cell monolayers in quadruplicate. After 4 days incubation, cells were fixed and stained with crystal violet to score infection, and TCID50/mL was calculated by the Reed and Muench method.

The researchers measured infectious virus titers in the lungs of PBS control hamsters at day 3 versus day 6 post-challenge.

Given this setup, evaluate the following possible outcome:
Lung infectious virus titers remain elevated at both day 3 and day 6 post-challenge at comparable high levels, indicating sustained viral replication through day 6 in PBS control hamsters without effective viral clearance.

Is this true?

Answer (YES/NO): NO